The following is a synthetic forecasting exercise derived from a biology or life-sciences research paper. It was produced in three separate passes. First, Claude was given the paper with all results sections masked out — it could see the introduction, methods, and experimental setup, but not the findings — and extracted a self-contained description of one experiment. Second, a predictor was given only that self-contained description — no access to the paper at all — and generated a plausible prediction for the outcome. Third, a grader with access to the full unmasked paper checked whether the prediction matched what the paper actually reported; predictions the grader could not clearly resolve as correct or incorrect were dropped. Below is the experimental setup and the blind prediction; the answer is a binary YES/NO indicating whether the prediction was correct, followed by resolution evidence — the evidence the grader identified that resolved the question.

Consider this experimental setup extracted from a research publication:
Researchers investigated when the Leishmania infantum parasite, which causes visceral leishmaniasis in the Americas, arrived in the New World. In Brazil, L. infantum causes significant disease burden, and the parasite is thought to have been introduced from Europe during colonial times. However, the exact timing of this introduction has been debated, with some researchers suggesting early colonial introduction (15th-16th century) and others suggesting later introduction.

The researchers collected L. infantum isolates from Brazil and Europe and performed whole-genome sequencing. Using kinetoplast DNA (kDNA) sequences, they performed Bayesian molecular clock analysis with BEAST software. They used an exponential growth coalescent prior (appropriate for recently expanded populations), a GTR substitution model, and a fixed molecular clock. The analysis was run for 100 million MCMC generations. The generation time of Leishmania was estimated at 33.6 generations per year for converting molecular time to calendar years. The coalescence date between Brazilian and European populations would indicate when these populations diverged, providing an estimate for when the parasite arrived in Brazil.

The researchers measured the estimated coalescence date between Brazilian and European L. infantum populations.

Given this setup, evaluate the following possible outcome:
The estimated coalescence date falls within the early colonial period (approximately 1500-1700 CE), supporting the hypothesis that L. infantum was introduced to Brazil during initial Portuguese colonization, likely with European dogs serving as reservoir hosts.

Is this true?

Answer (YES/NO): NO